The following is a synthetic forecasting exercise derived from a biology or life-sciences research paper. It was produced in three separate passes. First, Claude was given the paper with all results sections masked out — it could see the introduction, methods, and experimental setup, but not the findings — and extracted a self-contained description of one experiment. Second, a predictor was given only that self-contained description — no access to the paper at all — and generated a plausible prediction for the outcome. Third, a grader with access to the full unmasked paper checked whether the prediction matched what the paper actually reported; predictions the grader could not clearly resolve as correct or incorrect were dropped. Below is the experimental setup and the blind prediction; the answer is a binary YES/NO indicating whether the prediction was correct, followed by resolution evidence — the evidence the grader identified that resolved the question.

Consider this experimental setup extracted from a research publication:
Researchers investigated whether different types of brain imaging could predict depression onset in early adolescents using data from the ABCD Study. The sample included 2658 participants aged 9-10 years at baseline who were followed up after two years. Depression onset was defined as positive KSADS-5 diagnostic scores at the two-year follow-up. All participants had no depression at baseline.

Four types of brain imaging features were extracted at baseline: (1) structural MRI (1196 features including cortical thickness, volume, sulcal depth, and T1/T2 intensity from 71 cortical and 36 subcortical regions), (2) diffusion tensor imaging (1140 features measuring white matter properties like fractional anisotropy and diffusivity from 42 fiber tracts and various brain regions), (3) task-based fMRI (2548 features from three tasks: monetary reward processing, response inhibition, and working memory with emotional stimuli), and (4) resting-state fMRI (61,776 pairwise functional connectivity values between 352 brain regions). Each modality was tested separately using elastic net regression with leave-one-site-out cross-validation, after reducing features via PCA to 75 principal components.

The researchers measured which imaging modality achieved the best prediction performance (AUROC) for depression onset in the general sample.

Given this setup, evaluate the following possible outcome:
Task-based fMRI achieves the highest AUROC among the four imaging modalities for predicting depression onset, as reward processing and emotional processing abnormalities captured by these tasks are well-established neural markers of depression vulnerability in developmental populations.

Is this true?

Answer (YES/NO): NO